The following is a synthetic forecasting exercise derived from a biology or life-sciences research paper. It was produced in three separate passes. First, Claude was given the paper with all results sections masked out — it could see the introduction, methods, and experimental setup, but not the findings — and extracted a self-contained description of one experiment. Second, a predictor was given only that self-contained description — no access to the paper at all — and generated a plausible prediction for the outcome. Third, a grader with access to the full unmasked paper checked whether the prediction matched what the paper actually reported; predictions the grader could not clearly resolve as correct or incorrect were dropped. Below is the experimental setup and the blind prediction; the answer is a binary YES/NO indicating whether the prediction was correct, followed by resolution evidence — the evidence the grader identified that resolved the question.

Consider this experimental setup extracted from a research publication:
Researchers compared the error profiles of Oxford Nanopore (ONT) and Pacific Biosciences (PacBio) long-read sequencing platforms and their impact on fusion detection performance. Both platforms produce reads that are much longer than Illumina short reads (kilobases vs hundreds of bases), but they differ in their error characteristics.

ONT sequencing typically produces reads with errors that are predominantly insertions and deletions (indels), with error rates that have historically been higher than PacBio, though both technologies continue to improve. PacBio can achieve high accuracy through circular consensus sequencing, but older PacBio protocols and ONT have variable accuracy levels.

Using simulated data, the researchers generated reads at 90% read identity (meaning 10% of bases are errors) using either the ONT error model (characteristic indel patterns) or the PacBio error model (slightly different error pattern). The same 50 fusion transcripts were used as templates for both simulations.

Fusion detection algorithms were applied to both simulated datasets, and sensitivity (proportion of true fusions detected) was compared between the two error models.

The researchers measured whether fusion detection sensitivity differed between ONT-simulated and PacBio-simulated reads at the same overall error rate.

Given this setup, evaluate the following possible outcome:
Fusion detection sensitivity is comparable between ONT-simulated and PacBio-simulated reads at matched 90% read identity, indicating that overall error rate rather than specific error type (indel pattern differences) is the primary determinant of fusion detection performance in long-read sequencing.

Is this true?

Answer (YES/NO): YES